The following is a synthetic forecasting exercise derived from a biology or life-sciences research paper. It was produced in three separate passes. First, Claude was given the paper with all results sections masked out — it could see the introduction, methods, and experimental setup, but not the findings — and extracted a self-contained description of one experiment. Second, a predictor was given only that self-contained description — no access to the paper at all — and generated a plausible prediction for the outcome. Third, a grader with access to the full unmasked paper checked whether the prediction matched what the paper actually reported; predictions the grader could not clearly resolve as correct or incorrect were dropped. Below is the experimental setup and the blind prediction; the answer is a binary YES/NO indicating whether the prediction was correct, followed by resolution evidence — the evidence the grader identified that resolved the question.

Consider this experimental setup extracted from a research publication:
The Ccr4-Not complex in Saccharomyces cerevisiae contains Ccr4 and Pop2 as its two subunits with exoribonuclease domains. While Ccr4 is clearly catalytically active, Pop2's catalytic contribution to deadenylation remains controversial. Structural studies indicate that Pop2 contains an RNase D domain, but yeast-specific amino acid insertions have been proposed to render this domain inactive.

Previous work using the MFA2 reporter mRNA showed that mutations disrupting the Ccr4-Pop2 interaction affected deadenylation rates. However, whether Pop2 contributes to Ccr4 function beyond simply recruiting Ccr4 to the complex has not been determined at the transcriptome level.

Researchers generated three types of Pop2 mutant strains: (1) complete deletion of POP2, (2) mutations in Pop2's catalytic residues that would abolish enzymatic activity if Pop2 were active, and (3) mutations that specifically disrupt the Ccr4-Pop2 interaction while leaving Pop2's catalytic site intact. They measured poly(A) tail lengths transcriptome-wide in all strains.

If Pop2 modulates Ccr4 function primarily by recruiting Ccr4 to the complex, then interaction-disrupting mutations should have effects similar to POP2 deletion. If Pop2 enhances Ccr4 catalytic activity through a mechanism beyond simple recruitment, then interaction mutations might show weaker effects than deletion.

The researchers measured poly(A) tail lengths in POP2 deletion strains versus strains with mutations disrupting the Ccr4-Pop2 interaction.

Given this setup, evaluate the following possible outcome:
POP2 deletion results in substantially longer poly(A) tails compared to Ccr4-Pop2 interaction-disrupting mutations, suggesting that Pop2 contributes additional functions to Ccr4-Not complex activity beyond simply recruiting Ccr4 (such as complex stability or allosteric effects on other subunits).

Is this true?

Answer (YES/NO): YES